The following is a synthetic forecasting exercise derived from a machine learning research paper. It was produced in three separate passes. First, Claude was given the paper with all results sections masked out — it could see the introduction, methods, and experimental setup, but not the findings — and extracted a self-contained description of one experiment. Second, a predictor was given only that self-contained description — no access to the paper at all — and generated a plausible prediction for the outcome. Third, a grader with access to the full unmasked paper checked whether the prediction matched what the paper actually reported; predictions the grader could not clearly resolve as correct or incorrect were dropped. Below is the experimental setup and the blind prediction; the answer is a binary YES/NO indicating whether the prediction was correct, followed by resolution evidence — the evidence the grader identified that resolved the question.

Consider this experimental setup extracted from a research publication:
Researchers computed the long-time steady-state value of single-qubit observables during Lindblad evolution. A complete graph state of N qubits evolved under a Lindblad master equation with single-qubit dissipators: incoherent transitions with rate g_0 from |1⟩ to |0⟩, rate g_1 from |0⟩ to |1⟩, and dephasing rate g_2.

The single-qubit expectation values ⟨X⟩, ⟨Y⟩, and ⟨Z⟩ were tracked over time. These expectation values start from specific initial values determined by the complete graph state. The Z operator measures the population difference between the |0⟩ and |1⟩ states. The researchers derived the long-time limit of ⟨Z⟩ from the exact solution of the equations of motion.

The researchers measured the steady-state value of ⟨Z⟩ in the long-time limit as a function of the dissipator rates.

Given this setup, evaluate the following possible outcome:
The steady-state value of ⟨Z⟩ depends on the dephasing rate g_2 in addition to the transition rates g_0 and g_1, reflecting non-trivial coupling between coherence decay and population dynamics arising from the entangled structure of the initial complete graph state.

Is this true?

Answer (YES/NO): NO